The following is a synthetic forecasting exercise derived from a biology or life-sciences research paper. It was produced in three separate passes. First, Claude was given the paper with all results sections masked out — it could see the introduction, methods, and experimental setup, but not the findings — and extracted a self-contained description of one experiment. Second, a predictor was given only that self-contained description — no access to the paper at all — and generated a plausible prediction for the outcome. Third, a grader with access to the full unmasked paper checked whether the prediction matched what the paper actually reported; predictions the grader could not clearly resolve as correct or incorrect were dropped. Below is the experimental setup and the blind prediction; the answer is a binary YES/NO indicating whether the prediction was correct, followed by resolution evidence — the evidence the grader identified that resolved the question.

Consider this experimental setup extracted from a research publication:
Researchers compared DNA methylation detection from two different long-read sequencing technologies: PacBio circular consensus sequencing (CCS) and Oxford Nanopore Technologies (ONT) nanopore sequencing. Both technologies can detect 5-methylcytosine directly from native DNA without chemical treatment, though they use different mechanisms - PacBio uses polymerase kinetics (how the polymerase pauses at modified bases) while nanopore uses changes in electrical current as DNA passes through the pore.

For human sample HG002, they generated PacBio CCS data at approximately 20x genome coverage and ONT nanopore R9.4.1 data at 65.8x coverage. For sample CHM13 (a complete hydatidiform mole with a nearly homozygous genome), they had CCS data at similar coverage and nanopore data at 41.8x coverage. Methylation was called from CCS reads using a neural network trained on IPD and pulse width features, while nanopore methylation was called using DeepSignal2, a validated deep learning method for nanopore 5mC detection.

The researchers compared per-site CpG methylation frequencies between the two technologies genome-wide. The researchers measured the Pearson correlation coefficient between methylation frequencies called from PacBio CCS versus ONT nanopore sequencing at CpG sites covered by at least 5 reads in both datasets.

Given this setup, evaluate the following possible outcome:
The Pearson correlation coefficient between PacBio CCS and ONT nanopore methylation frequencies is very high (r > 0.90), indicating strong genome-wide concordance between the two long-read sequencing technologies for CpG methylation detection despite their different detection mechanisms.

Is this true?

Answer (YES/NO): YES